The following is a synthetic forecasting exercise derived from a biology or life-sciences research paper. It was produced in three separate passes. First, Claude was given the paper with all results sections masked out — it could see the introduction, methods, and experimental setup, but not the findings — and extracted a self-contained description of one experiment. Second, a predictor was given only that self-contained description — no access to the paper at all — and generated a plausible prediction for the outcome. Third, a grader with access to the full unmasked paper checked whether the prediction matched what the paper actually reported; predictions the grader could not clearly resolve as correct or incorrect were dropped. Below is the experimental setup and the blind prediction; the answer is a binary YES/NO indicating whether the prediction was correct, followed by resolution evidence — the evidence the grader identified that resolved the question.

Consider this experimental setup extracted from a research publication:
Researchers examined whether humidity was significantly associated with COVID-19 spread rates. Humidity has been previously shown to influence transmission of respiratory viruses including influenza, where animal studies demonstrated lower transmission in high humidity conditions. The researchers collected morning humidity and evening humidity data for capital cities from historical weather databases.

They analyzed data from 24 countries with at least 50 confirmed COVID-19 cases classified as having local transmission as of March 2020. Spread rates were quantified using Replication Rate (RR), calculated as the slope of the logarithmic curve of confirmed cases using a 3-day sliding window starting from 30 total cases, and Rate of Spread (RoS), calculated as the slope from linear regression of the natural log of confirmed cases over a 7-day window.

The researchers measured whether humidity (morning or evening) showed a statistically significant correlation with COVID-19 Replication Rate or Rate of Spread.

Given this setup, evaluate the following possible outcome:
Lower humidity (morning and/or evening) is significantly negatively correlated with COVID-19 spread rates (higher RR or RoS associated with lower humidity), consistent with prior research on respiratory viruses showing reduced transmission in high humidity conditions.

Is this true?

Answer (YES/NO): NO